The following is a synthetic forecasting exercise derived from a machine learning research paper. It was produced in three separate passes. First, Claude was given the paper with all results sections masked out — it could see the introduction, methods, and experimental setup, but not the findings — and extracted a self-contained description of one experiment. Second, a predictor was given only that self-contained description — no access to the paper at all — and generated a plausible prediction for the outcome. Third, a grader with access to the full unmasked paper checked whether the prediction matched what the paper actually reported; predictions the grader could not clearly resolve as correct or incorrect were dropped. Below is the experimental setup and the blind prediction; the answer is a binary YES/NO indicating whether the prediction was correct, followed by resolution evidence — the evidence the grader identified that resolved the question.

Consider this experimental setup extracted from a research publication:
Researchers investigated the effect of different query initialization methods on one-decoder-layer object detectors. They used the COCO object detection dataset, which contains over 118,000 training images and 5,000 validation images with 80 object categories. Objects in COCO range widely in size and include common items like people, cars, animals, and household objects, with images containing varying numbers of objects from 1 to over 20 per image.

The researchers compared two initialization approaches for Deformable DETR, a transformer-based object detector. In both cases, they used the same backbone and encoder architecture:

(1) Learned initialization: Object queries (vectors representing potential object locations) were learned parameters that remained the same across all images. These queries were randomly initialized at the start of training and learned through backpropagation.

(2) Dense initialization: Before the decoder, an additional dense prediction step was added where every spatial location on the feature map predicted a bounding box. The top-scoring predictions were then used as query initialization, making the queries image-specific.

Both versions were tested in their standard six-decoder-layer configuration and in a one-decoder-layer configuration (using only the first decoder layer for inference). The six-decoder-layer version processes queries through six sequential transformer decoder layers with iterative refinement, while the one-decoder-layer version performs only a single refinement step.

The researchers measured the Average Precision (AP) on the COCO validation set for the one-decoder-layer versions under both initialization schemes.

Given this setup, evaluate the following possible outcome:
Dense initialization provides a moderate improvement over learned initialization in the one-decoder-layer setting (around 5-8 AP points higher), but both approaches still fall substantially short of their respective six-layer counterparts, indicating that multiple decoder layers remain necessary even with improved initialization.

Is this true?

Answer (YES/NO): NO